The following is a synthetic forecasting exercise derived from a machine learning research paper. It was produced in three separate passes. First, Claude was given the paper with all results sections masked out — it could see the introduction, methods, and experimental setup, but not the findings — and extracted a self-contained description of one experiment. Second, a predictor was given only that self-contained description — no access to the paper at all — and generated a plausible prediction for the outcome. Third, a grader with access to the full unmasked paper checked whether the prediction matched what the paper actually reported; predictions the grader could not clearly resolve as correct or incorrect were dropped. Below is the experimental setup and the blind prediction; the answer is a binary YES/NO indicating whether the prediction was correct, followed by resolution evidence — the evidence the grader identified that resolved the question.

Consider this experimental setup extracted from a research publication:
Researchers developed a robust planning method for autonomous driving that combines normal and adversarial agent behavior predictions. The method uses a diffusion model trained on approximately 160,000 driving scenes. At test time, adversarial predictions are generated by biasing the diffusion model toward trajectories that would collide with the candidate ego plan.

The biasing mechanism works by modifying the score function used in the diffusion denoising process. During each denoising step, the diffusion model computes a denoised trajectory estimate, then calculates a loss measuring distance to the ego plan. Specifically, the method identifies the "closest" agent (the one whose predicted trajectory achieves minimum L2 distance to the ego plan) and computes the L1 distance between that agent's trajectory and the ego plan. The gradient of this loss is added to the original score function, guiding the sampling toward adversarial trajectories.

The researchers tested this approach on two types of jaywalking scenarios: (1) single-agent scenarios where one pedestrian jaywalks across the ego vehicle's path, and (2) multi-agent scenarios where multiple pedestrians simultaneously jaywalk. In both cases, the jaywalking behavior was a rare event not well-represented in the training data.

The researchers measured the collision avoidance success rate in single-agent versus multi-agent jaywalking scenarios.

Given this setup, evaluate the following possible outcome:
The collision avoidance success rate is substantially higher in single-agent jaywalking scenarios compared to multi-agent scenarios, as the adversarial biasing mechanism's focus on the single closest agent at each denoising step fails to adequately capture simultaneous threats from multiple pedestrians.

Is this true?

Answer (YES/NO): NO